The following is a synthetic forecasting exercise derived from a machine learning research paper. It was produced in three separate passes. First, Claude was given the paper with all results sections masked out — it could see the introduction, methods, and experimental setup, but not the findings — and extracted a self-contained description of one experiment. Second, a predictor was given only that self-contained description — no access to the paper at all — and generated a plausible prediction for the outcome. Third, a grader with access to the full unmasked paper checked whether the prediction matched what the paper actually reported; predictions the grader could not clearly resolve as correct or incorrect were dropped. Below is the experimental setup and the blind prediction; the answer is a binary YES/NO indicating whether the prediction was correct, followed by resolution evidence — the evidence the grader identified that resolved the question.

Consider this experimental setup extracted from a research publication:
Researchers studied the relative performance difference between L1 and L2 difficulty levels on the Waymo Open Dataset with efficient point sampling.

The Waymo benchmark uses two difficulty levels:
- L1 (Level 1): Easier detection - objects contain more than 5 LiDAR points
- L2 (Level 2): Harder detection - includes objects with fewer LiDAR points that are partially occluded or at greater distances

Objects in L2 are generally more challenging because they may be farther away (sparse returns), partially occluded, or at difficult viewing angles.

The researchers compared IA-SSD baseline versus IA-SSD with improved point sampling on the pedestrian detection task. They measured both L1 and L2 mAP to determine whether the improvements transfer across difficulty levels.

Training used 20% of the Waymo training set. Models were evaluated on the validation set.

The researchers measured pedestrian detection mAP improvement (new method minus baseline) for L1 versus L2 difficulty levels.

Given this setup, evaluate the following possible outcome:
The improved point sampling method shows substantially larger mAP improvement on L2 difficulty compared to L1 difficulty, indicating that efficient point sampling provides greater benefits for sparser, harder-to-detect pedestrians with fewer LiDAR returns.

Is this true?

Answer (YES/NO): NO